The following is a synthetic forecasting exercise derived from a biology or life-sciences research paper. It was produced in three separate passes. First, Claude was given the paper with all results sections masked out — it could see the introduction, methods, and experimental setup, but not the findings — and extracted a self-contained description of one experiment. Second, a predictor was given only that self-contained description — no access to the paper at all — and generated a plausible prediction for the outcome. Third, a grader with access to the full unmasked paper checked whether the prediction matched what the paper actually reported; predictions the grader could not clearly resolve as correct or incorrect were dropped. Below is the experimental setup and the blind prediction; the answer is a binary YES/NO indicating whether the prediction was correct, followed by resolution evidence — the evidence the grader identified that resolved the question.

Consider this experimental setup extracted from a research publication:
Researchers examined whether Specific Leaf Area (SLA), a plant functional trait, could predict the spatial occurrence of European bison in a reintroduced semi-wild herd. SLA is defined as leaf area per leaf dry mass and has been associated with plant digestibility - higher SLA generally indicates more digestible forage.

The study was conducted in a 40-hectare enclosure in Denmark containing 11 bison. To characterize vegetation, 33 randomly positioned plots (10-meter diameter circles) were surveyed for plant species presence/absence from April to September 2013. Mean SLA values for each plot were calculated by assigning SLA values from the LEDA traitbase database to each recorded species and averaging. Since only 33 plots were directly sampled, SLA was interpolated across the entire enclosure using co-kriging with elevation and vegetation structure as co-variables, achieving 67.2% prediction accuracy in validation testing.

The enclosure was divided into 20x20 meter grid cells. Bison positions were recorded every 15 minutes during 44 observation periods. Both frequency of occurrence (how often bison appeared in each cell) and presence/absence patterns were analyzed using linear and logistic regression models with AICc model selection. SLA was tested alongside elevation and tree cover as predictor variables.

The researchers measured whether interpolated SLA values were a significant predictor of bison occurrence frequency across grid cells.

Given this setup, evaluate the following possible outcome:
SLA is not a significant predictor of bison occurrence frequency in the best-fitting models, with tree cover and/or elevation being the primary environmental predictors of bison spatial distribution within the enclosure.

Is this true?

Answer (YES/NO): YES